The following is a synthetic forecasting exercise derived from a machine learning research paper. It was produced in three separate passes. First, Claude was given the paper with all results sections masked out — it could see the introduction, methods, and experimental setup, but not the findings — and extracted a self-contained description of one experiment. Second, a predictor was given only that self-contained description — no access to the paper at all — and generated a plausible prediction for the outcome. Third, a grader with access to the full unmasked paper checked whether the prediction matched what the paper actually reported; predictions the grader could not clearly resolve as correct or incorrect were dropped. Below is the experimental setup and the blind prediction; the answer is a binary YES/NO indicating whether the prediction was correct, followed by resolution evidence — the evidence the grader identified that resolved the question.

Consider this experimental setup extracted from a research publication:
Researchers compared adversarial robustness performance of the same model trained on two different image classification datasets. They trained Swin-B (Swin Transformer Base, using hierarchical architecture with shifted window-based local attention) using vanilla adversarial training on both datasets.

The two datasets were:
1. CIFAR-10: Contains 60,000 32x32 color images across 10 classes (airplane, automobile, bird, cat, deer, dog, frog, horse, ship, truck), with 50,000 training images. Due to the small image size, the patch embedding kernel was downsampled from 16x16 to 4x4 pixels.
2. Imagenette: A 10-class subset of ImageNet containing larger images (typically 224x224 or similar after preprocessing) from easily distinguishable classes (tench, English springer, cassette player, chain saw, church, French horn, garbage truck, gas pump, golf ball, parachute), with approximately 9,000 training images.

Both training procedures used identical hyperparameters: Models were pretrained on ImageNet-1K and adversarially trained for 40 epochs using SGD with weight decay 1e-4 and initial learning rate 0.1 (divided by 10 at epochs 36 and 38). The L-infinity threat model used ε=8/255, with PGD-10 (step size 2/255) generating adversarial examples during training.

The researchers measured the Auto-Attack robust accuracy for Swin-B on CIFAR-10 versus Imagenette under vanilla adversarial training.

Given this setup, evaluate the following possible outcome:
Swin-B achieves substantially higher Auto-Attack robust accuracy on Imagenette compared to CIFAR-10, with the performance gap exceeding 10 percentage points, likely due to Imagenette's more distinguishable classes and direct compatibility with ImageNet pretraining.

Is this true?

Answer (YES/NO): YES